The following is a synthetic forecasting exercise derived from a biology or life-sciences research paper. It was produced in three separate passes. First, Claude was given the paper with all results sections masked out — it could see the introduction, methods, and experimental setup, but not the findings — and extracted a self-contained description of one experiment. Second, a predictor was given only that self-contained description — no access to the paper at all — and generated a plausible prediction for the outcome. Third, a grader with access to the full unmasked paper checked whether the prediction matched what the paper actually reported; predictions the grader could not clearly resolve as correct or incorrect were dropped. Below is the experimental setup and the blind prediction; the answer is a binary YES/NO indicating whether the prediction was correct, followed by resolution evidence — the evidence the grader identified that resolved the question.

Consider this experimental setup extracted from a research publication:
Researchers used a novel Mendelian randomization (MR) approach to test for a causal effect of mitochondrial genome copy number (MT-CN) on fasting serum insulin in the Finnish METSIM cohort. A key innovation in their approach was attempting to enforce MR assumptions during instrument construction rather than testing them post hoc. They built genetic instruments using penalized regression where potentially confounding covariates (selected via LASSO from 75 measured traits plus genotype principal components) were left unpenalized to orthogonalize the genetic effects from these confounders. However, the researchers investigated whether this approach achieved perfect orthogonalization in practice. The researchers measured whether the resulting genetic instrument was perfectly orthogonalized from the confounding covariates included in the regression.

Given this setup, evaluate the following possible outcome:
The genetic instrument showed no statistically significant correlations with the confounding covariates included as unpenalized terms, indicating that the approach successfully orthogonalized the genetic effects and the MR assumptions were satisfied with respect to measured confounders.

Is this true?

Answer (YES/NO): NO